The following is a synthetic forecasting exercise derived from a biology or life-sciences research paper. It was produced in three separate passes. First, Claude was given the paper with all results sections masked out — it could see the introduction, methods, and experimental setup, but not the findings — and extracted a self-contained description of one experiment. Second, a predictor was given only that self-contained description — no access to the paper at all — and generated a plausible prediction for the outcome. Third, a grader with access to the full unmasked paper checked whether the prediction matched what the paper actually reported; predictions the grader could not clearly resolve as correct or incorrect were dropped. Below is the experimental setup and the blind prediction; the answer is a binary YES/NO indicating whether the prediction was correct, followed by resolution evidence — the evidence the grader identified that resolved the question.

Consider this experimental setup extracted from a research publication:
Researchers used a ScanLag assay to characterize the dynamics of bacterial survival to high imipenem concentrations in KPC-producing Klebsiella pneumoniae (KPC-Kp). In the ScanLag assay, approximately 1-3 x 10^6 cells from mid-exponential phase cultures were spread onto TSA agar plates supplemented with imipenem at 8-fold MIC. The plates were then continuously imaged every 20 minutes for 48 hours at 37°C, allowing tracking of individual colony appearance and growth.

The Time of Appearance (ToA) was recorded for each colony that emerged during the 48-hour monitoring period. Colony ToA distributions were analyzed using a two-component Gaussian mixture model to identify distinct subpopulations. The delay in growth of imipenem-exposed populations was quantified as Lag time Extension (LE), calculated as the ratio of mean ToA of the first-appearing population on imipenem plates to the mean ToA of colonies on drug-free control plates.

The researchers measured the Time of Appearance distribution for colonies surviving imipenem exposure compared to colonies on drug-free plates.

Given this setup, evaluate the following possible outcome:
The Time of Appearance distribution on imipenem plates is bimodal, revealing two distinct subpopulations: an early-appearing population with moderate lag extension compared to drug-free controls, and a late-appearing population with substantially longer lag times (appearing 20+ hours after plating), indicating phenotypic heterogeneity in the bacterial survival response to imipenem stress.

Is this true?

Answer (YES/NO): YES